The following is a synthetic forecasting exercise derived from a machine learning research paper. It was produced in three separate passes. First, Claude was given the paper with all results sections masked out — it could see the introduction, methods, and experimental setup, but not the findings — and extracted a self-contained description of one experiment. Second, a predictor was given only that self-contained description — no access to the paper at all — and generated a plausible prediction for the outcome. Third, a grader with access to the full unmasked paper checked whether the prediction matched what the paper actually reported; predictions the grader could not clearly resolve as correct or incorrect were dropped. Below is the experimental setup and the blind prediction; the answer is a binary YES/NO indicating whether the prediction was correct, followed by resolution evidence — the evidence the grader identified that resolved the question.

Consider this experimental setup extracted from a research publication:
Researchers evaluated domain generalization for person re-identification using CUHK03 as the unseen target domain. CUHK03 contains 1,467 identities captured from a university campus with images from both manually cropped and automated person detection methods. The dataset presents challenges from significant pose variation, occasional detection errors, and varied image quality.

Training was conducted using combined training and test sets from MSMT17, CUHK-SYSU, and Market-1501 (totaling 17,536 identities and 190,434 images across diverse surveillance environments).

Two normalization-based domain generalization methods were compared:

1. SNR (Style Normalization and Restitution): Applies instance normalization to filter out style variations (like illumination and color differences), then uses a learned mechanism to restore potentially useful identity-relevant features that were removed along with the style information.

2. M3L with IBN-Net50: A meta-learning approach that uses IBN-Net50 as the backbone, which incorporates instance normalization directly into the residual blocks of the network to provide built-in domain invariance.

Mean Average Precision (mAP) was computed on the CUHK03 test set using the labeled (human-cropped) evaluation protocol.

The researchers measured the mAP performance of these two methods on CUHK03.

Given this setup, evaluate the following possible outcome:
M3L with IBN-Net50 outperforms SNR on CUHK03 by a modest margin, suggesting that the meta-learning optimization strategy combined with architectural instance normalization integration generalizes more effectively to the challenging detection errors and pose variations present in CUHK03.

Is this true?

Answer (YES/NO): NO